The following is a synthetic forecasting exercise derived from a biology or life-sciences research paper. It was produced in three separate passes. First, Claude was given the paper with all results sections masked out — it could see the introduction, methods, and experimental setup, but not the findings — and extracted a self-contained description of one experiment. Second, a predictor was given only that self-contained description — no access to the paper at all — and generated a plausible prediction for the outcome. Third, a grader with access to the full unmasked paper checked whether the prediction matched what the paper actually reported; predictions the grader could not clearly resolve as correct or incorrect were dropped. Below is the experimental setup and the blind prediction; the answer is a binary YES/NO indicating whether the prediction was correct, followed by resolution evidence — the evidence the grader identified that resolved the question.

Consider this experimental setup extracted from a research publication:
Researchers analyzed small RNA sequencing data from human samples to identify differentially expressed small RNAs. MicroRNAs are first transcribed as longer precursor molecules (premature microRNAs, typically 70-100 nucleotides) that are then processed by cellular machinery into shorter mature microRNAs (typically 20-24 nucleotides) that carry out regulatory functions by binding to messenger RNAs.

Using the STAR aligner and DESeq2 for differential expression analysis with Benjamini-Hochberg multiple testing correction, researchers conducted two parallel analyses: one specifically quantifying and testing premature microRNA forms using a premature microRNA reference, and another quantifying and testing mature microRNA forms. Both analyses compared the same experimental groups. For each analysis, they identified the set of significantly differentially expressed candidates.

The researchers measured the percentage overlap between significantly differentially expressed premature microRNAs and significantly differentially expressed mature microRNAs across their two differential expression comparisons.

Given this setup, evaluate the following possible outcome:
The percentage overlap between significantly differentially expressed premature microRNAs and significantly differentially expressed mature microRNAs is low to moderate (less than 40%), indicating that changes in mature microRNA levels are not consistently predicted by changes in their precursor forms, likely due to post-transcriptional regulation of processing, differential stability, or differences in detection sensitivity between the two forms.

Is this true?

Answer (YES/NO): NO